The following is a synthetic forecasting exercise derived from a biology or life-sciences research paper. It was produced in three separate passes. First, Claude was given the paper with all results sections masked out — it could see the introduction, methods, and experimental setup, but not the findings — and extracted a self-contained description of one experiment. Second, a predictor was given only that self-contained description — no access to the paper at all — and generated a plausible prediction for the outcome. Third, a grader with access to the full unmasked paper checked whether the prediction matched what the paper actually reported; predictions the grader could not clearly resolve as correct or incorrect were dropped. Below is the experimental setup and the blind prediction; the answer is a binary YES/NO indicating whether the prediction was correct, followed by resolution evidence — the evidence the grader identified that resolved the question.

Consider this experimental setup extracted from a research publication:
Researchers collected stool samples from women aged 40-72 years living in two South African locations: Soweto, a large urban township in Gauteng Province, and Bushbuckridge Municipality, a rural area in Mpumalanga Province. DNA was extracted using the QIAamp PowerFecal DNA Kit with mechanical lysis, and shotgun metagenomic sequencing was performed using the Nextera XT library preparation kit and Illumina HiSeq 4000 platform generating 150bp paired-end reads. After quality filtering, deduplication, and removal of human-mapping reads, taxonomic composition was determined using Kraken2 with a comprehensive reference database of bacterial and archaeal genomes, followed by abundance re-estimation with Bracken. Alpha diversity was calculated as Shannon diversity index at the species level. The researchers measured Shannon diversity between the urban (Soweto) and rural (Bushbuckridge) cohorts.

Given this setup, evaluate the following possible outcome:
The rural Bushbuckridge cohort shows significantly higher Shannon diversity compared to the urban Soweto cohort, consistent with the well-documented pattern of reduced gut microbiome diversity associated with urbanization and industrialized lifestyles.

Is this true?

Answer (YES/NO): YES